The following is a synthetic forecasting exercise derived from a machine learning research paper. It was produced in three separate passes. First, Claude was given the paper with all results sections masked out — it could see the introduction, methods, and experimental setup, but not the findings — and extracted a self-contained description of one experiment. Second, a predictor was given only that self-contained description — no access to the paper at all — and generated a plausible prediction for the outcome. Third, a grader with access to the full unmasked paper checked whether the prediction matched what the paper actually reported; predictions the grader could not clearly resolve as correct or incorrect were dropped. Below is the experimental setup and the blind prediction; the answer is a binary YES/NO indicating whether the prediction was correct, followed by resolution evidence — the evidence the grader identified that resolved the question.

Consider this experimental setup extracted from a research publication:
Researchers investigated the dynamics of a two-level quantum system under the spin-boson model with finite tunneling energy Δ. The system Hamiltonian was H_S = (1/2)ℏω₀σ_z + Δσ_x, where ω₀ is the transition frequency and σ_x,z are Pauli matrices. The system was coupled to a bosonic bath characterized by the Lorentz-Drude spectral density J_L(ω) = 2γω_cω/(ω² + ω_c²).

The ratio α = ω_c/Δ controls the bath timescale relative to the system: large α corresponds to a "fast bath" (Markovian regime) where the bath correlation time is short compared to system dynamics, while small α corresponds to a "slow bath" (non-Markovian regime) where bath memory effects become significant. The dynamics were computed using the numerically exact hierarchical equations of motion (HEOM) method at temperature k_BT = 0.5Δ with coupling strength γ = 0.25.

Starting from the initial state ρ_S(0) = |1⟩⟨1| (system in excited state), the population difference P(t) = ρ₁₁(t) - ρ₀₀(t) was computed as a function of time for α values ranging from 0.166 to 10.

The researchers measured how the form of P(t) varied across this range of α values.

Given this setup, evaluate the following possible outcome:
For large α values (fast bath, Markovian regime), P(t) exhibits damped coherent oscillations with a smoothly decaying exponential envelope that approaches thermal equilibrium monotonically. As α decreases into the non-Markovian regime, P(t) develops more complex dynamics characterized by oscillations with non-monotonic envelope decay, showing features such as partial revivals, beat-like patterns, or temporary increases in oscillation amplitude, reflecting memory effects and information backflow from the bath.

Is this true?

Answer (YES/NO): NO